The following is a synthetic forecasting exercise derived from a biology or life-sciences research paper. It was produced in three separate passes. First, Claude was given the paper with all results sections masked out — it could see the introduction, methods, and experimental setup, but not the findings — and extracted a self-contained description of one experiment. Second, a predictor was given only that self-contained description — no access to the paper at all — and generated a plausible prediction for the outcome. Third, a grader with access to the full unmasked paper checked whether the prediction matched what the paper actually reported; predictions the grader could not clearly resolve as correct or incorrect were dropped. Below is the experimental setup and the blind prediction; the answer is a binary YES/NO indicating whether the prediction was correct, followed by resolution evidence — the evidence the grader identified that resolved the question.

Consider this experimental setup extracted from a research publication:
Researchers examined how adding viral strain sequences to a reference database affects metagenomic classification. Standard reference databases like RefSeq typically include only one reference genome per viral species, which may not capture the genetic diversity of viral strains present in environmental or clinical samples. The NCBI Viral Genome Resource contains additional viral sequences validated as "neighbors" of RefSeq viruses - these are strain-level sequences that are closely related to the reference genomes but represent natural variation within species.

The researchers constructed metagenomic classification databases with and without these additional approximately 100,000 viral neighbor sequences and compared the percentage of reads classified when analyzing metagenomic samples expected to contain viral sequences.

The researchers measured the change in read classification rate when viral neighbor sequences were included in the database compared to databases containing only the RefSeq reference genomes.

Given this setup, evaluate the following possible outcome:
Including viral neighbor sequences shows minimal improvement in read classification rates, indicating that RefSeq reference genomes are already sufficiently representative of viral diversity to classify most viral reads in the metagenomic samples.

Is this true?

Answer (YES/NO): NO